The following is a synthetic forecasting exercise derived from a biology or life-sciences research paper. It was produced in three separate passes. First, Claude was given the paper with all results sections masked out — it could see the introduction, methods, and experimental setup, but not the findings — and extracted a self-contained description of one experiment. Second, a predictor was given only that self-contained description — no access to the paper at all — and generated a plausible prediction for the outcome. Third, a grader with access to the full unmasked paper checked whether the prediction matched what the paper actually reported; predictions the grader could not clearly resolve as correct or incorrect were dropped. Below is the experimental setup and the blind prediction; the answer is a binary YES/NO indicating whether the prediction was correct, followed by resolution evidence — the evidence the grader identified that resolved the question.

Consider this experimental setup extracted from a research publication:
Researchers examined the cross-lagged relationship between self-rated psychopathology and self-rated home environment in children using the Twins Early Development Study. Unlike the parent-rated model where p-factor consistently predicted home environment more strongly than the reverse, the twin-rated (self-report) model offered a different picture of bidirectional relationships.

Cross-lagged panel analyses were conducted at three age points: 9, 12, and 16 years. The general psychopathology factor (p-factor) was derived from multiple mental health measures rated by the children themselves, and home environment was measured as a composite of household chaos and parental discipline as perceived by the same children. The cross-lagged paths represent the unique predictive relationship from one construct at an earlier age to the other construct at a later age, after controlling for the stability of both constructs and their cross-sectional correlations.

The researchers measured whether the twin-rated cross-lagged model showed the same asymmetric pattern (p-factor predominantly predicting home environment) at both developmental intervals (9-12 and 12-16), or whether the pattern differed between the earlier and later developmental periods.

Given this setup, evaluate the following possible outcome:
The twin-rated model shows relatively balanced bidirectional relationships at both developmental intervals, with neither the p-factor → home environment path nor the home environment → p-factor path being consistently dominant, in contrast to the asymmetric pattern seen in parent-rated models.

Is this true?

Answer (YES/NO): NO